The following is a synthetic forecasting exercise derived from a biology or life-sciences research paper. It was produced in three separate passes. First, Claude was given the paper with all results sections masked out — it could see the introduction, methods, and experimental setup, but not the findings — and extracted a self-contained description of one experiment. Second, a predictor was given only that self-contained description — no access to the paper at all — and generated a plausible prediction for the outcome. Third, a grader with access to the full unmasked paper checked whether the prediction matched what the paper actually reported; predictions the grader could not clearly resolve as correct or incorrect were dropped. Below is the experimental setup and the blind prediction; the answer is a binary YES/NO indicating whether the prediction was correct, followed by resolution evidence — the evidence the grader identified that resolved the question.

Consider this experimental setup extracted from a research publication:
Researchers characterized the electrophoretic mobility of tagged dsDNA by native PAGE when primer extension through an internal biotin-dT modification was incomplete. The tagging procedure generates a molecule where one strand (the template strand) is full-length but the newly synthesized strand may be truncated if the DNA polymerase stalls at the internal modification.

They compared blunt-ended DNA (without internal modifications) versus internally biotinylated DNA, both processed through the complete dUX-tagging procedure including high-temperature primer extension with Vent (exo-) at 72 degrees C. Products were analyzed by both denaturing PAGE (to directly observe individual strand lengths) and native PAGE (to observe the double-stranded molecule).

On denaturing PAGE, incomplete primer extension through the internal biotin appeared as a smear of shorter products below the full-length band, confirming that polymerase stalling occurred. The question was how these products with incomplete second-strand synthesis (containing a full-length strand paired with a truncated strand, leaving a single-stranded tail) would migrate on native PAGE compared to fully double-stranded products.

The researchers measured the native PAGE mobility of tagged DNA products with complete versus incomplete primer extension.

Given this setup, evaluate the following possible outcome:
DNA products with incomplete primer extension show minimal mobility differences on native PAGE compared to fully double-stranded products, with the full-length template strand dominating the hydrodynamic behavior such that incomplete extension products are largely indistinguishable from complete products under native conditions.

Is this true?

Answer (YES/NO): NO